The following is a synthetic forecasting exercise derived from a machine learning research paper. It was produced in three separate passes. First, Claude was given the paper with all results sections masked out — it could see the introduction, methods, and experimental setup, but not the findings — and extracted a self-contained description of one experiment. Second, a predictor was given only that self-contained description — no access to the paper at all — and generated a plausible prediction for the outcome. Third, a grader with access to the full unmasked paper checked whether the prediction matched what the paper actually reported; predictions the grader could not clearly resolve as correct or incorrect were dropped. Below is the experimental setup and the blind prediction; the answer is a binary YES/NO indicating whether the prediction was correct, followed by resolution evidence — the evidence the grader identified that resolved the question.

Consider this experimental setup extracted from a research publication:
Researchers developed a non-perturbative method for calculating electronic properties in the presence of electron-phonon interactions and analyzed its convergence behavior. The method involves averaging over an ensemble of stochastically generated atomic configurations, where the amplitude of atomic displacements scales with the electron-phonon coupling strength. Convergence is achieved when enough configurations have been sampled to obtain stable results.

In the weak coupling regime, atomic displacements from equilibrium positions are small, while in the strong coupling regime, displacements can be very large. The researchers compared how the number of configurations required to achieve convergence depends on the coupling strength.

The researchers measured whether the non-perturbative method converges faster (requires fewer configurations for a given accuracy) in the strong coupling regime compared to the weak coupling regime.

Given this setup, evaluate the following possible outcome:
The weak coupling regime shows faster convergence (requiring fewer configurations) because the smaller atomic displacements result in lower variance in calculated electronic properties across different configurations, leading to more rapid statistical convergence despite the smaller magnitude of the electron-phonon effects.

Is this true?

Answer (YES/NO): NO